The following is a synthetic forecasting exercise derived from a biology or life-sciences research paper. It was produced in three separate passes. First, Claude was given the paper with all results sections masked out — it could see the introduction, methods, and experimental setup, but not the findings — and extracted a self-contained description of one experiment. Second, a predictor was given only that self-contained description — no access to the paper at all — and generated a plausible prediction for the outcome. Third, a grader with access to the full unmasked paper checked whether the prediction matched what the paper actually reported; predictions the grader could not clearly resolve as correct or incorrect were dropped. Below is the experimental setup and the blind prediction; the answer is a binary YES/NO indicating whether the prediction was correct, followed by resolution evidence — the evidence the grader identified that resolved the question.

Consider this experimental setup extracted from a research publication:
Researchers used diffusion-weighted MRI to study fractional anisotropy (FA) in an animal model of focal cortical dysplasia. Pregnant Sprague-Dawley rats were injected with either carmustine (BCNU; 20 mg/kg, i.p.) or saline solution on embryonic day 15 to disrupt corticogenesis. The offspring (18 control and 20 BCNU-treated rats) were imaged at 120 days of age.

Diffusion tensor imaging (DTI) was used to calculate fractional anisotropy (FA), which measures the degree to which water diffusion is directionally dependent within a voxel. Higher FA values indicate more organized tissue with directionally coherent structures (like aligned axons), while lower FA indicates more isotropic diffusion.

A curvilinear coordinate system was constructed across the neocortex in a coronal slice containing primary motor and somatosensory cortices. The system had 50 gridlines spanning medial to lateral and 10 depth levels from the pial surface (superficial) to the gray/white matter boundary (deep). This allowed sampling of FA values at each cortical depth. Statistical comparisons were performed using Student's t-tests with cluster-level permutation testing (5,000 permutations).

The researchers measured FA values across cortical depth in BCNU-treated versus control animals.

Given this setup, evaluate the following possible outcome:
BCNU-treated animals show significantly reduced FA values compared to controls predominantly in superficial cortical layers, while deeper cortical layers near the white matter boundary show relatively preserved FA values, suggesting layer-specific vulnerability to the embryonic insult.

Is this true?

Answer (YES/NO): NO